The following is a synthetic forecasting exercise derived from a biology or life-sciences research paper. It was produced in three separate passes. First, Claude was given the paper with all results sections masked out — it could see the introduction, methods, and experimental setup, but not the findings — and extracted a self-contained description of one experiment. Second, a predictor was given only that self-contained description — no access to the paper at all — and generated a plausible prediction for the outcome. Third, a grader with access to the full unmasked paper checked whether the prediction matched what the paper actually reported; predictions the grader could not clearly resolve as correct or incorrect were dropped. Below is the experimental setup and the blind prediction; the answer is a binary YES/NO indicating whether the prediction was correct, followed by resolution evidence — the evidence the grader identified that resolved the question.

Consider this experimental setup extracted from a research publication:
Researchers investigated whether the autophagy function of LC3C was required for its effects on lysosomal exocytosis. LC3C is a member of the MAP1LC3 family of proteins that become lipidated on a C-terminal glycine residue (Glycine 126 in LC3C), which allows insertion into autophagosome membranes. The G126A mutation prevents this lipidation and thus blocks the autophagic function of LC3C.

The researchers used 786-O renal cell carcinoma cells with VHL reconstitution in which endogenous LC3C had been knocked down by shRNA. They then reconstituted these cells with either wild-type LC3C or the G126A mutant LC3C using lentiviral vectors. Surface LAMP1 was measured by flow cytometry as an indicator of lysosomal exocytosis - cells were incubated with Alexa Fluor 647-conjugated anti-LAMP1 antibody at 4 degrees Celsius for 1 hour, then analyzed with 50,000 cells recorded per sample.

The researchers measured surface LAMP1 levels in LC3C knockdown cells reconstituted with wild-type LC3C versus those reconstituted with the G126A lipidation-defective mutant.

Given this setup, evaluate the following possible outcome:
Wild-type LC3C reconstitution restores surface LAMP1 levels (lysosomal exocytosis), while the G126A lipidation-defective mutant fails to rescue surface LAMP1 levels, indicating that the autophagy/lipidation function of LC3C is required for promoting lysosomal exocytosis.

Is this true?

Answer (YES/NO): NO